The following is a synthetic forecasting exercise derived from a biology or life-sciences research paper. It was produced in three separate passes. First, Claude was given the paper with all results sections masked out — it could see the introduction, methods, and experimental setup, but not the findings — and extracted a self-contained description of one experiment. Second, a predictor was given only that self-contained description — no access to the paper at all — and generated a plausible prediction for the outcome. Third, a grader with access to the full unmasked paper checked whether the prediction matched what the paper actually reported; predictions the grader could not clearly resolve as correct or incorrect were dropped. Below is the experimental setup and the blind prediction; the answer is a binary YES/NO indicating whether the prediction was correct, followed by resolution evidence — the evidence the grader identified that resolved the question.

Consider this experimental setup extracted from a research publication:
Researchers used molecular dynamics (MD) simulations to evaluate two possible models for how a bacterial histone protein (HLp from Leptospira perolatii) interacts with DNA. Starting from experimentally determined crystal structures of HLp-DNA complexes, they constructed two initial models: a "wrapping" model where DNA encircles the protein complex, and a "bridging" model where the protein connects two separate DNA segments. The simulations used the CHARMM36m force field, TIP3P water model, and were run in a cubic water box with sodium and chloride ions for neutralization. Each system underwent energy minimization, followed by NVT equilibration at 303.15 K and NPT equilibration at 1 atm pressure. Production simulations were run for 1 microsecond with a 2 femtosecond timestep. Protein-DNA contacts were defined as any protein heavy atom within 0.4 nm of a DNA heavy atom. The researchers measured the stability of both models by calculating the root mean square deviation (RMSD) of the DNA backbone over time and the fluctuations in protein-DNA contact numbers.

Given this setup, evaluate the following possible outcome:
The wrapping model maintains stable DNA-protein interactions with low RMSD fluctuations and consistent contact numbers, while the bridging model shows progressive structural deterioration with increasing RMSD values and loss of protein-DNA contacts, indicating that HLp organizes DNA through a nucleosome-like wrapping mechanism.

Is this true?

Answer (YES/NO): NO